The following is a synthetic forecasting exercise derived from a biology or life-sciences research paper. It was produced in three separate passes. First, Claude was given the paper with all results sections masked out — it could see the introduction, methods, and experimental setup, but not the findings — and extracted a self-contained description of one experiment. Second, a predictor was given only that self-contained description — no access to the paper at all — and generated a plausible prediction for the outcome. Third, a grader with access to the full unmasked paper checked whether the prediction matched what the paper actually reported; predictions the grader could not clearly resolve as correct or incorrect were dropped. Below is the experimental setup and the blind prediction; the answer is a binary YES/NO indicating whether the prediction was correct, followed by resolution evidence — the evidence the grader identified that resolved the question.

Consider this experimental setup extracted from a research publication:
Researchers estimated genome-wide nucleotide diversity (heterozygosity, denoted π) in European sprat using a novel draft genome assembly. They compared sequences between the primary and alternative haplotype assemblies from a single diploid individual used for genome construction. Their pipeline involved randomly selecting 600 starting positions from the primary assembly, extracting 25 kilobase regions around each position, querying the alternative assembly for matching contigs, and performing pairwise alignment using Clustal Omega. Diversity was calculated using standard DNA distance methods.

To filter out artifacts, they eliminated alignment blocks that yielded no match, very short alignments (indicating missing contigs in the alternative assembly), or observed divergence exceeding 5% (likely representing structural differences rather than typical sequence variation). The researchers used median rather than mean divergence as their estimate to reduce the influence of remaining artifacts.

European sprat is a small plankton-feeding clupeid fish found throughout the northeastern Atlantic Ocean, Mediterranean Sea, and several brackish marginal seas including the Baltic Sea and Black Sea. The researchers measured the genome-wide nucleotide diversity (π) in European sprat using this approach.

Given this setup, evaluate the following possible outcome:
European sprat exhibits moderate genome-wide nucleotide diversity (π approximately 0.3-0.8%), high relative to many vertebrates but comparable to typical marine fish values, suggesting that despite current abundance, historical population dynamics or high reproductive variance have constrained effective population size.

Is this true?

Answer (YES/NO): NO